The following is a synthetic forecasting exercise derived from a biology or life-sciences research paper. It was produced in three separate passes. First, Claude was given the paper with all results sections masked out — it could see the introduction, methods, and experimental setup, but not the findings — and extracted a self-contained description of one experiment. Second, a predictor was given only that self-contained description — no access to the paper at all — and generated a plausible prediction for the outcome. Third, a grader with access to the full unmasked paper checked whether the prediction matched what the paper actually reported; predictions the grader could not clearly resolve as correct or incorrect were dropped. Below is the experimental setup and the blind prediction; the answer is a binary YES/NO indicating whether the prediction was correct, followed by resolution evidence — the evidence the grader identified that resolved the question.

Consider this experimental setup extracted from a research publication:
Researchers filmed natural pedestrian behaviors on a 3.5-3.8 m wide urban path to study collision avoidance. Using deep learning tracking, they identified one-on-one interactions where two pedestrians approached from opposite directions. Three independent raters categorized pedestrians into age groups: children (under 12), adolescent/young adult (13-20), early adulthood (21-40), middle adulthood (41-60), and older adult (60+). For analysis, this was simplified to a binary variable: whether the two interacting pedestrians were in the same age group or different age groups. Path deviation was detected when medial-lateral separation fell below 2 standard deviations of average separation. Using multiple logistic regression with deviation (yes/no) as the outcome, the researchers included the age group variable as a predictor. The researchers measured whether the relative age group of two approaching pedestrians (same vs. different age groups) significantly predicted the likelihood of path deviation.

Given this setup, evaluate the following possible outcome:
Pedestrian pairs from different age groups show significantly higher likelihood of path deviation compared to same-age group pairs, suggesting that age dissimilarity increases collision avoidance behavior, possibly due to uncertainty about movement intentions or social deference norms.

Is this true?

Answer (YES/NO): NO